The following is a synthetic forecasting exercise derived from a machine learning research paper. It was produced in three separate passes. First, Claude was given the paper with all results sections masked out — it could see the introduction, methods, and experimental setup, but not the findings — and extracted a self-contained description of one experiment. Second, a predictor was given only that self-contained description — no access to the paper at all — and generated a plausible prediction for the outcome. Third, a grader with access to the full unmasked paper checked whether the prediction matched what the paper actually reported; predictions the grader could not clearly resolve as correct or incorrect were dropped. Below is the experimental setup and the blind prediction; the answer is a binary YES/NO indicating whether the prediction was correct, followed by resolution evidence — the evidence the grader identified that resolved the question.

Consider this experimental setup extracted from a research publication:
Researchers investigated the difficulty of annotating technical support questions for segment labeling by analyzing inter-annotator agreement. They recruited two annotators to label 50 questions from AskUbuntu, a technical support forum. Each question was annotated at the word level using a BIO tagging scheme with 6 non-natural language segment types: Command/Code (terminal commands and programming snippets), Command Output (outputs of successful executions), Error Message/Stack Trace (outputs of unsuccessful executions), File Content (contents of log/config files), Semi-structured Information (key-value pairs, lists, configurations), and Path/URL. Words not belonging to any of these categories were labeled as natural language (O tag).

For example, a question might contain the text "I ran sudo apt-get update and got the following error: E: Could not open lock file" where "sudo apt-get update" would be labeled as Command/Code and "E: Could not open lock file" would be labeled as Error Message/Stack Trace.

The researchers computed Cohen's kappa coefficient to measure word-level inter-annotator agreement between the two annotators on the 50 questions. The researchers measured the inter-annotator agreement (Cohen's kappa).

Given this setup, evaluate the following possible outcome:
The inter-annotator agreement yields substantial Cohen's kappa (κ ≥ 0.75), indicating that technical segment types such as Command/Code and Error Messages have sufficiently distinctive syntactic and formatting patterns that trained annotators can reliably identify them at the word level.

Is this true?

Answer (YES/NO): NO